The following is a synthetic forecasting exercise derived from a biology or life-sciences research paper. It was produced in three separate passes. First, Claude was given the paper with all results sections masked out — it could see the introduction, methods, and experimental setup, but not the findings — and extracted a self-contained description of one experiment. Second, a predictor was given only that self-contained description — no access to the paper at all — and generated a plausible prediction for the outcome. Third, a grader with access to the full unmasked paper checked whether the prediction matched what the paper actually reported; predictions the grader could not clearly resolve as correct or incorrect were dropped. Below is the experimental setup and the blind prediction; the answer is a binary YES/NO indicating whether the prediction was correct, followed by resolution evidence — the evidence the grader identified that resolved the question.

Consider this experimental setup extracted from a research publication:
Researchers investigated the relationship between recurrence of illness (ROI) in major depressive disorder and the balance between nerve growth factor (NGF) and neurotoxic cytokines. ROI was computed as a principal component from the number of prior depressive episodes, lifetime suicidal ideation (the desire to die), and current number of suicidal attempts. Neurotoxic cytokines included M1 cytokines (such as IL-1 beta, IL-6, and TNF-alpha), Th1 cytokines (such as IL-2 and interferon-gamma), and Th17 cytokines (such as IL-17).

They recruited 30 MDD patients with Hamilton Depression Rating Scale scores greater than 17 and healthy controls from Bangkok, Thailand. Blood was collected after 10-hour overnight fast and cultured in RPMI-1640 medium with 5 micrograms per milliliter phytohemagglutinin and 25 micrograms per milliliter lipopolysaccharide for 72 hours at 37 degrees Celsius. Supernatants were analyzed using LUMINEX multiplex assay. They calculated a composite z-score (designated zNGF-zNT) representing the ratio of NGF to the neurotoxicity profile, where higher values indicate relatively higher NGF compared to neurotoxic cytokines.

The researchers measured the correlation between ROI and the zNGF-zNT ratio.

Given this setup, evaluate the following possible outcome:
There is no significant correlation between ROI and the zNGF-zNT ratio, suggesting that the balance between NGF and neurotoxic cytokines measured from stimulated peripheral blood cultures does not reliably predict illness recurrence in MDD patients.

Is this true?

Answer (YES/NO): NO